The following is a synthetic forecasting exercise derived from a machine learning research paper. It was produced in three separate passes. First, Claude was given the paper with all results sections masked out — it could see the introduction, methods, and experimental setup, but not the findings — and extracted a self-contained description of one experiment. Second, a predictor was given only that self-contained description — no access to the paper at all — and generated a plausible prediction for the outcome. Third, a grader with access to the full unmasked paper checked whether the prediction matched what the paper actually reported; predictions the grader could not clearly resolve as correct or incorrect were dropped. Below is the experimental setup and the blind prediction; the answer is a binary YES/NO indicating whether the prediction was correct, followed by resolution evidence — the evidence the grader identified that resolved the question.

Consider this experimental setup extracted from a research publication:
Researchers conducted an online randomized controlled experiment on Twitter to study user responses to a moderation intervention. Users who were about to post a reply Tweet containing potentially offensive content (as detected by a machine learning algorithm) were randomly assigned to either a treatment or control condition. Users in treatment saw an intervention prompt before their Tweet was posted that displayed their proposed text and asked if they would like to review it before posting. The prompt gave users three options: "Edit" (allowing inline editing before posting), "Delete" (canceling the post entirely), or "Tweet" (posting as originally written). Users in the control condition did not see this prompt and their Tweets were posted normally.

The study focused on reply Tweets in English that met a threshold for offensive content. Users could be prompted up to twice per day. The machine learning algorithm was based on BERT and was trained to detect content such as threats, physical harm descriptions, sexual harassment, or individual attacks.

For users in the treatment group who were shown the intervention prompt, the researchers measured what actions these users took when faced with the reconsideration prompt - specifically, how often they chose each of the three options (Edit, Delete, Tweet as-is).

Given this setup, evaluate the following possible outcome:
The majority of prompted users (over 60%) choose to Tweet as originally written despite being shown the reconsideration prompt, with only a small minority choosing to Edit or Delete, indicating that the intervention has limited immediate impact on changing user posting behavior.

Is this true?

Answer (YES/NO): NO